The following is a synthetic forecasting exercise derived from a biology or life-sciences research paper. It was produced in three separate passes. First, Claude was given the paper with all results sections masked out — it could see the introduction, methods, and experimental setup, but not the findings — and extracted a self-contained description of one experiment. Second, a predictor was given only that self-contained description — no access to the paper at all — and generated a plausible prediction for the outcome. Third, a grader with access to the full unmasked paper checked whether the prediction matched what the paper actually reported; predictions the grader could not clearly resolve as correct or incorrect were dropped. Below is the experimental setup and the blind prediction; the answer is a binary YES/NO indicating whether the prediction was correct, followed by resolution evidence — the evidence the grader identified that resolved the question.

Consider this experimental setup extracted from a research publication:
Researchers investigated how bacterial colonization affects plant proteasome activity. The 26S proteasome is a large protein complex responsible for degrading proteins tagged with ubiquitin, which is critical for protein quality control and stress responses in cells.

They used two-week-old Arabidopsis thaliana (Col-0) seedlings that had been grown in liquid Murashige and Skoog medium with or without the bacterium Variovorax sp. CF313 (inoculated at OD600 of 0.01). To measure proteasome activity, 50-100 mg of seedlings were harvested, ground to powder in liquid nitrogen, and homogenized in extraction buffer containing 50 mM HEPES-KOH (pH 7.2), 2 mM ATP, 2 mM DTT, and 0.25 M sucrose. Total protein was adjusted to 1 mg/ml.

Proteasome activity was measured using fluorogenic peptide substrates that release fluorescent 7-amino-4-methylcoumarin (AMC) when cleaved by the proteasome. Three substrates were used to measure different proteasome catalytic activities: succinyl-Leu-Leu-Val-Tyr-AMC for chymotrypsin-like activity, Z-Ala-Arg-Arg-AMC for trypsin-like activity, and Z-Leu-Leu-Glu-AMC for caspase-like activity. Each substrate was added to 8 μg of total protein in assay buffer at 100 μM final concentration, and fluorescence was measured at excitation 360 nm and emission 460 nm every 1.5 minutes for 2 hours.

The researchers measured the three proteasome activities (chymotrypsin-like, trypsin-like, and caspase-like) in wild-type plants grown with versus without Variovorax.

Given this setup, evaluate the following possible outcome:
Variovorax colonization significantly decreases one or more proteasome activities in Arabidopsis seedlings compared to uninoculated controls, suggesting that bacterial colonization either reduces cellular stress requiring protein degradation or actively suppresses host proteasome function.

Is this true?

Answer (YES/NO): YES